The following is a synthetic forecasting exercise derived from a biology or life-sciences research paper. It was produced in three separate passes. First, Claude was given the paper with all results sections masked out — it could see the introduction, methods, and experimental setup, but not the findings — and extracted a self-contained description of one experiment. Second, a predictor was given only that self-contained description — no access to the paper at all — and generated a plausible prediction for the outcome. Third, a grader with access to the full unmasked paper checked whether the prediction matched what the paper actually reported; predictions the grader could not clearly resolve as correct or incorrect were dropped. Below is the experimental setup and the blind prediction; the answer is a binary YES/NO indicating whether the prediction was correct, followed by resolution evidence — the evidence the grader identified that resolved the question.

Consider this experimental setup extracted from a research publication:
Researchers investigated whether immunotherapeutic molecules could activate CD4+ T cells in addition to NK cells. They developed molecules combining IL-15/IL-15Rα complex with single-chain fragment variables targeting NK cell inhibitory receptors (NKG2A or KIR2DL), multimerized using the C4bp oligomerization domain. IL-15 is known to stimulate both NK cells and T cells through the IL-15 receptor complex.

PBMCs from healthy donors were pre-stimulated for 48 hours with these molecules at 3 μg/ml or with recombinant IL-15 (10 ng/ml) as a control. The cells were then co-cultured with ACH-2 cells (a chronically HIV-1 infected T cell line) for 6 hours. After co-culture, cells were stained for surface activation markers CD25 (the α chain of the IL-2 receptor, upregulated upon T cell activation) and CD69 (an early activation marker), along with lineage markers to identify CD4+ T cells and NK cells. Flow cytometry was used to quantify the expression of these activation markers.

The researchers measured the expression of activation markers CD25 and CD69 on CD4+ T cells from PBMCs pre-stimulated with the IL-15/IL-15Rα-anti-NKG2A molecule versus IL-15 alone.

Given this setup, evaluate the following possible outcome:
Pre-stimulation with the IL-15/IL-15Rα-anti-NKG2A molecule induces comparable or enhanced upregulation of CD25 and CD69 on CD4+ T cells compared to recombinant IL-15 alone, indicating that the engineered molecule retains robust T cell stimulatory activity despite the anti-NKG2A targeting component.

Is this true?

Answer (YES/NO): NO